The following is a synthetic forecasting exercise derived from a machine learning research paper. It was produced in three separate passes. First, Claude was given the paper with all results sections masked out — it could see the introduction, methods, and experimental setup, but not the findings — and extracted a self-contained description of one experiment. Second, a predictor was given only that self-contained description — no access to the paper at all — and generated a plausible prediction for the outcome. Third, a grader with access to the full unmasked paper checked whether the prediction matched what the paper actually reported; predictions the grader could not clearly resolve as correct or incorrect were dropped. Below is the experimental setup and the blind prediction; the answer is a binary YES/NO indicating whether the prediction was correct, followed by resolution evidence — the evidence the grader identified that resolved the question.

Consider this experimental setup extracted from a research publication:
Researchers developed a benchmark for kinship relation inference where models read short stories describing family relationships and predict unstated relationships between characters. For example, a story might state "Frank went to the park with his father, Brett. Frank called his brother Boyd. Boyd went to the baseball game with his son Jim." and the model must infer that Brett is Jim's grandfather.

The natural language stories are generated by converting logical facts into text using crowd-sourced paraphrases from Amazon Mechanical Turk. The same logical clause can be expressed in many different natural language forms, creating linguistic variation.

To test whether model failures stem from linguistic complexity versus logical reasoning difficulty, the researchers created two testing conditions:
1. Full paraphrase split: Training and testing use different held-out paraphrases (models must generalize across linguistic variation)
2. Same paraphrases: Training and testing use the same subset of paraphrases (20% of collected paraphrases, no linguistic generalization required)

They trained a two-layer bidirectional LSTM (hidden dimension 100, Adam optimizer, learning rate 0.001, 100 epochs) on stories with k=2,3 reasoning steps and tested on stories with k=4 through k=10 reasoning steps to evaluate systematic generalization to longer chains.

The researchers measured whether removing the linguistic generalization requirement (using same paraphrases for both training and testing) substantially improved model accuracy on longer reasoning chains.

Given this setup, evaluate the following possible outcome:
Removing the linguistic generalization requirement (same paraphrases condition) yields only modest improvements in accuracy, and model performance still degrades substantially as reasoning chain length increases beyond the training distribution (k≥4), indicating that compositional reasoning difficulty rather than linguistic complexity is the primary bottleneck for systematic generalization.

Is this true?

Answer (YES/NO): NO